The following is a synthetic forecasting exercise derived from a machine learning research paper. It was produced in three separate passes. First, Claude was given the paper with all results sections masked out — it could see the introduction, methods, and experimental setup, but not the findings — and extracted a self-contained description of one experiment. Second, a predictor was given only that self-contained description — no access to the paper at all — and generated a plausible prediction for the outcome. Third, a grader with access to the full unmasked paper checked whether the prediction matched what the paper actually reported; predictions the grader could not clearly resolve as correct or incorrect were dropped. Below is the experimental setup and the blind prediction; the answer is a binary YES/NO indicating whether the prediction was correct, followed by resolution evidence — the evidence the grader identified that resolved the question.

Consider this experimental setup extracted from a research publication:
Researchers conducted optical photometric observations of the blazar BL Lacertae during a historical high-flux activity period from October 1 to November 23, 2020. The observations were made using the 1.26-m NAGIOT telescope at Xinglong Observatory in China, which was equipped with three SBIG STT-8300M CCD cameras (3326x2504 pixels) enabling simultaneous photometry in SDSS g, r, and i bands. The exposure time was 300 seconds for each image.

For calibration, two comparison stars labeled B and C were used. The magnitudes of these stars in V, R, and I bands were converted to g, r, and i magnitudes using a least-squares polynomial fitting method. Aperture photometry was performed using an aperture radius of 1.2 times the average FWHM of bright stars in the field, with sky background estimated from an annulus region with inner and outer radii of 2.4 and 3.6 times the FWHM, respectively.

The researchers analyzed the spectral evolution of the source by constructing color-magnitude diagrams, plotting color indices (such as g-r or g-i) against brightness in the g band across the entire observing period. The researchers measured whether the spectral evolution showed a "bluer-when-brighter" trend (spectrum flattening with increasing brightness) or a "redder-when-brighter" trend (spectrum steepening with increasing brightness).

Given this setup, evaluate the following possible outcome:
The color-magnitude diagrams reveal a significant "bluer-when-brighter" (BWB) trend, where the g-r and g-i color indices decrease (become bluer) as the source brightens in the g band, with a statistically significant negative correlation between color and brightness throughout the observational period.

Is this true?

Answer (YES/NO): NO